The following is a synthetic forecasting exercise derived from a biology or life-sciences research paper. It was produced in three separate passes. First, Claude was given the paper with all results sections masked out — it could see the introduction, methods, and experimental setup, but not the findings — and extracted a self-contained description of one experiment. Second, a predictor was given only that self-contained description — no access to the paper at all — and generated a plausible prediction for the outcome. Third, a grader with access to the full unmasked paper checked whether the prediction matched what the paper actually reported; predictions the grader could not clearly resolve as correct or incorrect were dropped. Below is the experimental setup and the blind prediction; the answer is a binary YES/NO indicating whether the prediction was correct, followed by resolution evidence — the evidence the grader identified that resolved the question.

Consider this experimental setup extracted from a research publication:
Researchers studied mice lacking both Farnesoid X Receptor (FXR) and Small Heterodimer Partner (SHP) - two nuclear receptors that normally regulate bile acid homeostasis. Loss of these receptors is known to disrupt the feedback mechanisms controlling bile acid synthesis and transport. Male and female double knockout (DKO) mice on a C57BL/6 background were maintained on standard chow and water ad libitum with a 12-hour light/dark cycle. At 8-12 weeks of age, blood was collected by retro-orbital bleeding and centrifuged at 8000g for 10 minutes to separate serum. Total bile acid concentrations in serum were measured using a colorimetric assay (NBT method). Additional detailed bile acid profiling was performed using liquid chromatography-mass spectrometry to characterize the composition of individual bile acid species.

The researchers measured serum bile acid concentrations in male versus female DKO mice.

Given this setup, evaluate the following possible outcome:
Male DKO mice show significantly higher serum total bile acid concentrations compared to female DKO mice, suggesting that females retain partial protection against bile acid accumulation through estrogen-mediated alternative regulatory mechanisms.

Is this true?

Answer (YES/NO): YES